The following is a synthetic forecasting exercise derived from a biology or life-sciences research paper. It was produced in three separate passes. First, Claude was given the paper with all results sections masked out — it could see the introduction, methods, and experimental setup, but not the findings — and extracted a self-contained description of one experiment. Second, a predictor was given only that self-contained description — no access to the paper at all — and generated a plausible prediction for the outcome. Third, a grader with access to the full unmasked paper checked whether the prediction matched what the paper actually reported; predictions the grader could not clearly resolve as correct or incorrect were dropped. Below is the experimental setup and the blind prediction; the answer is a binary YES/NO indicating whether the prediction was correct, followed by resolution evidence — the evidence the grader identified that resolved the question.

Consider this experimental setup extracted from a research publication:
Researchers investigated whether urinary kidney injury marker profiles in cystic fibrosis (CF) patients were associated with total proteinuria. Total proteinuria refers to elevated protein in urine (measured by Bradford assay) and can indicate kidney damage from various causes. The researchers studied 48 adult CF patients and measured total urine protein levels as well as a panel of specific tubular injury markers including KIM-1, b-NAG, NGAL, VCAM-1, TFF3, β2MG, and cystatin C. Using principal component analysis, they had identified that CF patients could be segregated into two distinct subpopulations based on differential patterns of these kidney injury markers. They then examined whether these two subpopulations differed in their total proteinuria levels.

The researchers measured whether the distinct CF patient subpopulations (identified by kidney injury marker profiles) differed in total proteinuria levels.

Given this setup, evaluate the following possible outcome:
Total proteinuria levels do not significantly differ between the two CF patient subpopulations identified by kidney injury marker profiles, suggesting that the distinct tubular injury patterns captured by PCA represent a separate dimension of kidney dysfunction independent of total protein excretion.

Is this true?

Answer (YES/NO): YES